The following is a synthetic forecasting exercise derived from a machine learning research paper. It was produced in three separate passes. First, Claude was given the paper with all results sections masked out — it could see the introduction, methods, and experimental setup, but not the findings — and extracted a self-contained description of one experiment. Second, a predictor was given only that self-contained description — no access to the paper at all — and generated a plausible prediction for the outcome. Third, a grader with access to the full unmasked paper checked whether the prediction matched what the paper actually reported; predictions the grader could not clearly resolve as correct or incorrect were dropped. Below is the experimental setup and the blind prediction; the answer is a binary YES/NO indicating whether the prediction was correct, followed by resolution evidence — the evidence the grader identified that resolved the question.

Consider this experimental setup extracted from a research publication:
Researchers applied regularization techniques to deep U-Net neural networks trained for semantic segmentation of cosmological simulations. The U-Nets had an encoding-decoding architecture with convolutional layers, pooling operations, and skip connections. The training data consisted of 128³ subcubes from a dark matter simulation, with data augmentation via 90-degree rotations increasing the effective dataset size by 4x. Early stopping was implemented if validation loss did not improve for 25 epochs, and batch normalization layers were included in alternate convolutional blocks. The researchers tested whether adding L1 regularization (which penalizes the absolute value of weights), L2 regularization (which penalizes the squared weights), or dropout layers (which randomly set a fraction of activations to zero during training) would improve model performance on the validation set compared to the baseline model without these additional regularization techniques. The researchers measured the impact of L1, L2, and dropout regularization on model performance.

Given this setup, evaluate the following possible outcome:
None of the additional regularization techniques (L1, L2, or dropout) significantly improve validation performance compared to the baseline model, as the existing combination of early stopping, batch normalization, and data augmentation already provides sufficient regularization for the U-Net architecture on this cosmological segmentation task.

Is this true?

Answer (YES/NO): YES